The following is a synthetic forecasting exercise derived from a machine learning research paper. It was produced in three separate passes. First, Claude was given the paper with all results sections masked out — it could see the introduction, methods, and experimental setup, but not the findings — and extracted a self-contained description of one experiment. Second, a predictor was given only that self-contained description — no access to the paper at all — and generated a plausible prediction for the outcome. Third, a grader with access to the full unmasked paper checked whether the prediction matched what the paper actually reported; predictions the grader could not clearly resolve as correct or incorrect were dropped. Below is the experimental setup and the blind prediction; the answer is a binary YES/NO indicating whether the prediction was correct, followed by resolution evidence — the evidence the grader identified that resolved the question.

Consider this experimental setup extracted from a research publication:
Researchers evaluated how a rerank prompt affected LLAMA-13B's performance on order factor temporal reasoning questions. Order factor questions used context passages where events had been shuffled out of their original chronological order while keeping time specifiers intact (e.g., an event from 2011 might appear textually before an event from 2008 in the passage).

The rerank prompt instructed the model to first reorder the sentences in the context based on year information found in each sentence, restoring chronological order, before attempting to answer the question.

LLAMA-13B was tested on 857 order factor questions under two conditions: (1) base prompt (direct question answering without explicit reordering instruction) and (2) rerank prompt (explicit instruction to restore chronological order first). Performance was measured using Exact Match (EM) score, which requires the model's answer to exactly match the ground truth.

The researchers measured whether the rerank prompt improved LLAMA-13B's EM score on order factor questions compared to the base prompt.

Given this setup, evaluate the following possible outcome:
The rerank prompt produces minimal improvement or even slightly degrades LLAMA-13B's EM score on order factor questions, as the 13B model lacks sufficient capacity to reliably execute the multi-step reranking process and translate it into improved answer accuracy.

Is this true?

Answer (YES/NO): YES